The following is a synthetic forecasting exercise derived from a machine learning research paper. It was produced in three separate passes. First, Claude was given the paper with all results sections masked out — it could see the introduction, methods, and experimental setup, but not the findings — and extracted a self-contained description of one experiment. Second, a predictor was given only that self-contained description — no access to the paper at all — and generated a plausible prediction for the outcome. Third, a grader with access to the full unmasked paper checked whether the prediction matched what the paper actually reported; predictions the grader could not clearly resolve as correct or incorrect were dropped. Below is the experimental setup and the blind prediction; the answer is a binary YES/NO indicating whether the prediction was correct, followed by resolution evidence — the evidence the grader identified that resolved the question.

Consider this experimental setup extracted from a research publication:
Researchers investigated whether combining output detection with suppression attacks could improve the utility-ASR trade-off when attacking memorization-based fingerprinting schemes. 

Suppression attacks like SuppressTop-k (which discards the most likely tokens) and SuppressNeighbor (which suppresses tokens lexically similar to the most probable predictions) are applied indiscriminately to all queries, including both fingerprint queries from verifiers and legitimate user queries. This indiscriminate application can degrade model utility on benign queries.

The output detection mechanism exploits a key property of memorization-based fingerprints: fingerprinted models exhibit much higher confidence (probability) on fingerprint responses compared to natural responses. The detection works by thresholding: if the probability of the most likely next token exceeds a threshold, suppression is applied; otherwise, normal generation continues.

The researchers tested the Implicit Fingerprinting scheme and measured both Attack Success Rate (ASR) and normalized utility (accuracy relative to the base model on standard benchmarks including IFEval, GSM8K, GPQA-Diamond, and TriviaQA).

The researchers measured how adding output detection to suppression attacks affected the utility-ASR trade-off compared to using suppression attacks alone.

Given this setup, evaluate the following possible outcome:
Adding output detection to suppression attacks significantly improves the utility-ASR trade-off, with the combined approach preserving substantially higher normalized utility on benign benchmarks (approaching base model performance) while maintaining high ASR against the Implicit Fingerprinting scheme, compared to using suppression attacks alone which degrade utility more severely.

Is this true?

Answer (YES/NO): YES